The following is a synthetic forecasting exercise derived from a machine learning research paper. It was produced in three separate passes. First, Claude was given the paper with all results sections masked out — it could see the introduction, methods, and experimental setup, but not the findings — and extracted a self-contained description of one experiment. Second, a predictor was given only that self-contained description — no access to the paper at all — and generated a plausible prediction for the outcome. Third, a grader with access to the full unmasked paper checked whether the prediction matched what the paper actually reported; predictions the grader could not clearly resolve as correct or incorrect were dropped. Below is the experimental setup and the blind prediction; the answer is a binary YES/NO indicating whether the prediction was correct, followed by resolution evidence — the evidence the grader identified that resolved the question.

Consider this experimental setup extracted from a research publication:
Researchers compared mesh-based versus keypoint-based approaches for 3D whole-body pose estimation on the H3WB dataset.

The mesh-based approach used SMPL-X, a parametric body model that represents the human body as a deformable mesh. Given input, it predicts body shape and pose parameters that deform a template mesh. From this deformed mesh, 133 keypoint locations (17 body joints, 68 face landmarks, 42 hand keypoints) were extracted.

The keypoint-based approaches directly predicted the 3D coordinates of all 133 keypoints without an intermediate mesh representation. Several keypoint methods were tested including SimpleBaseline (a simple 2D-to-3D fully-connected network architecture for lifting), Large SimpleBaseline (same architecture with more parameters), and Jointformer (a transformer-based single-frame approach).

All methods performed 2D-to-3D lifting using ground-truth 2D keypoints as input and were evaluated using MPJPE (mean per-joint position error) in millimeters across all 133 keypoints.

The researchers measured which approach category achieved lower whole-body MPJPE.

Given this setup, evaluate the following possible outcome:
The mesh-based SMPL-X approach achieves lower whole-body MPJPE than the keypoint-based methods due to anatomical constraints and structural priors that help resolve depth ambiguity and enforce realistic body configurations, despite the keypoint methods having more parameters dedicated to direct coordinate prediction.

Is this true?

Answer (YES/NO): NO